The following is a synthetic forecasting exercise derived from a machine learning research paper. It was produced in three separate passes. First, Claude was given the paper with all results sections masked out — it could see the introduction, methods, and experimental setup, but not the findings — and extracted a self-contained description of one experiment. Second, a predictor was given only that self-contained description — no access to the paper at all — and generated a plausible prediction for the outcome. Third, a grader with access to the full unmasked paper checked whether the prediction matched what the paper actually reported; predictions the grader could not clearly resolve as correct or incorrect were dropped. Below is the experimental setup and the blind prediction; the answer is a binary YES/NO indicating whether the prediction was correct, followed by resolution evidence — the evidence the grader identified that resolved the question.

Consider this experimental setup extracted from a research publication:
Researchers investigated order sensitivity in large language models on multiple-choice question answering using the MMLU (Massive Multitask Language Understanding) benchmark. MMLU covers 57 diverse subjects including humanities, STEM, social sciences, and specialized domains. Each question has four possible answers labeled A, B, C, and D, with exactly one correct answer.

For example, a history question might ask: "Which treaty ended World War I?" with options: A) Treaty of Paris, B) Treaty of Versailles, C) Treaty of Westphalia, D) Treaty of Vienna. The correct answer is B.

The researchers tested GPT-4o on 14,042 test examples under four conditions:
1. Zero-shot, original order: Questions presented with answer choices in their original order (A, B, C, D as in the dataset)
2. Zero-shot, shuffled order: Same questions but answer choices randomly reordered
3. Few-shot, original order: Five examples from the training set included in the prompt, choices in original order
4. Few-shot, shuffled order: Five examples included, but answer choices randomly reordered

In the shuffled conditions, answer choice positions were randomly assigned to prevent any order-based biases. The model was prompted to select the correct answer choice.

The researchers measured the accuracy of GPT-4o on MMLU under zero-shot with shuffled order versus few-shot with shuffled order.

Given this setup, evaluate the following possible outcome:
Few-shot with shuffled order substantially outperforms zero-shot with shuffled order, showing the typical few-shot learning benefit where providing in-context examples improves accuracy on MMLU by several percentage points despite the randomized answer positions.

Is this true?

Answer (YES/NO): NO